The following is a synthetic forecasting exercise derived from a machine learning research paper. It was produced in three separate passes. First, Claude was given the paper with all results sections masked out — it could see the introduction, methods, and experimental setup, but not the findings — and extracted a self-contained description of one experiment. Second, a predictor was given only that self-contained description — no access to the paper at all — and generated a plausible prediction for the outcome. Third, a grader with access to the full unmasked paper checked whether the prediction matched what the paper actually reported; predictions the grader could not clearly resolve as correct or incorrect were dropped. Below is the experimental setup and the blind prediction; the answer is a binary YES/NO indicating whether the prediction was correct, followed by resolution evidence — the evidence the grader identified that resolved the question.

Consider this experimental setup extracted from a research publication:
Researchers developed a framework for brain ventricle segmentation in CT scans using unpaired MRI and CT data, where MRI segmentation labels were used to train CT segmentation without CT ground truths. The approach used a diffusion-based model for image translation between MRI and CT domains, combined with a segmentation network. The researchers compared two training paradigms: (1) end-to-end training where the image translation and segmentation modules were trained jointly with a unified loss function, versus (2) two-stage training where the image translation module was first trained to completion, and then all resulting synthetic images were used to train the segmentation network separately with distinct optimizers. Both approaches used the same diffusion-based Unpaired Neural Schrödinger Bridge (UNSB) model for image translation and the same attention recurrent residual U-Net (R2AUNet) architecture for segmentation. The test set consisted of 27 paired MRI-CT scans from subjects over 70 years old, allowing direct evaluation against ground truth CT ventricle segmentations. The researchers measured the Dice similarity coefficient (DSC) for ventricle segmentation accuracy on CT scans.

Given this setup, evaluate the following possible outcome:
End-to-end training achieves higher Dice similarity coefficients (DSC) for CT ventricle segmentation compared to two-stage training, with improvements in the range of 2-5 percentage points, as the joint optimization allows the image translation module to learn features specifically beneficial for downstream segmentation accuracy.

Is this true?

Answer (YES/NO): NO